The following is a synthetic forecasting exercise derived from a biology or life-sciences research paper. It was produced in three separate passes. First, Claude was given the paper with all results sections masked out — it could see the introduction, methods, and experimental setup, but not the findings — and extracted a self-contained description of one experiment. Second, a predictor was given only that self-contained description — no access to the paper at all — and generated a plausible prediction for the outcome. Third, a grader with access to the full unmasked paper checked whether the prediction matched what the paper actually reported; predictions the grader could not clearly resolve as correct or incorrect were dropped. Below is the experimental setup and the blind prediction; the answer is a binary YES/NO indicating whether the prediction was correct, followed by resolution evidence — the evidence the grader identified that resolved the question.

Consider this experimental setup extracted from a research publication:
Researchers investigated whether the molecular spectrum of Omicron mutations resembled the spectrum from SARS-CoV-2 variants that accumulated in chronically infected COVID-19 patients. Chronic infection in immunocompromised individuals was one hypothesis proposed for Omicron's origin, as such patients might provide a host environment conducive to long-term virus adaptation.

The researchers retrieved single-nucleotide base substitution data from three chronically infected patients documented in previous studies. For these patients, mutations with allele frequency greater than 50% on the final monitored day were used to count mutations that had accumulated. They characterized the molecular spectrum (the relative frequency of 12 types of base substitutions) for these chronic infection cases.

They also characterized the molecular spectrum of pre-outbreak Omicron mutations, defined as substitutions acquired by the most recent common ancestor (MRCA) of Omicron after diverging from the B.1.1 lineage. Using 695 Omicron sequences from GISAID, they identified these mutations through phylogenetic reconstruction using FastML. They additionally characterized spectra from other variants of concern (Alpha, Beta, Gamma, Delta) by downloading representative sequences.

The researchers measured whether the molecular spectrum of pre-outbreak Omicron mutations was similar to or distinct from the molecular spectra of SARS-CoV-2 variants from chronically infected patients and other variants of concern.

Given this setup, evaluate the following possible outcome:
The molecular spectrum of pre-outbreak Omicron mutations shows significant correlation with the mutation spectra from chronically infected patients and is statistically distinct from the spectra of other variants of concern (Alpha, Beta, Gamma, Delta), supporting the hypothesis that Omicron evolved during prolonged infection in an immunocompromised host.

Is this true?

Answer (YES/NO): NO